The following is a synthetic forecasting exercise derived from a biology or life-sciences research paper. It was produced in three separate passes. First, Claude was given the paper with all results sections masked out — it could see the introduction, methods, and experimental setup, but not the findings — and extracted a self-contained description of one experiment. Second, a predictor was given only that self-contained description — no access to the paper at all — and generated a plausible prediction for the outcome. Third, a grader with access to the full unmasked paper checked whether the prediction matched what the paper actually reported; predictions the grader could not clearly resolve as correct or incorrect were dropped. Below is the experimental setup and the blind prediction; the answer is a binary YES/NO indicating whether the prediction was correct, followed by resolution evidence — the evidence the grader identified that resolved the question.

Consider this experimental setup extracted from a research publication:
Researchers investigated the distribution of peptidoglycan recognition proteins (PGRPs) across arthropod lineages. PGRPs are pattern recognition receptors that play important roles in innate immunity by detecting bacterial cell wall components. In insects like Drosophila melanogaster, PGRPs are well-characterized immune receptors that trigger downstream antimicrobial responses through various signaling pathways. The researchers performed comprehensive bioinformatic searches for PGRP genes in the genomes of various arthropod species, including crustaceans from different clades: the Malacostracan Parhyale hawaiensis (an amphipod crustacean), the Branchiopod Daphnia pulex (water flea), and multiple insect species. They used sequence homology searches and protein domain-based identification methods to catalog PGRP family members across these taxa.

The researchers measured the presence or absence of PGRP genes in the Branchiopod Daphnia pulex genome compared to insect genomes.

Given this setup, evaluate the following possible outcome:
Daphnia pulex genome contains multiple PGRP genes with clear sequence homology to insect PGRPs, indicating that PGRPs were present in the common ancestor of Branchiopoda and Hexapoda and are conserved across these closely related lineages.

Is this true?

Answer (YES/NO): NO